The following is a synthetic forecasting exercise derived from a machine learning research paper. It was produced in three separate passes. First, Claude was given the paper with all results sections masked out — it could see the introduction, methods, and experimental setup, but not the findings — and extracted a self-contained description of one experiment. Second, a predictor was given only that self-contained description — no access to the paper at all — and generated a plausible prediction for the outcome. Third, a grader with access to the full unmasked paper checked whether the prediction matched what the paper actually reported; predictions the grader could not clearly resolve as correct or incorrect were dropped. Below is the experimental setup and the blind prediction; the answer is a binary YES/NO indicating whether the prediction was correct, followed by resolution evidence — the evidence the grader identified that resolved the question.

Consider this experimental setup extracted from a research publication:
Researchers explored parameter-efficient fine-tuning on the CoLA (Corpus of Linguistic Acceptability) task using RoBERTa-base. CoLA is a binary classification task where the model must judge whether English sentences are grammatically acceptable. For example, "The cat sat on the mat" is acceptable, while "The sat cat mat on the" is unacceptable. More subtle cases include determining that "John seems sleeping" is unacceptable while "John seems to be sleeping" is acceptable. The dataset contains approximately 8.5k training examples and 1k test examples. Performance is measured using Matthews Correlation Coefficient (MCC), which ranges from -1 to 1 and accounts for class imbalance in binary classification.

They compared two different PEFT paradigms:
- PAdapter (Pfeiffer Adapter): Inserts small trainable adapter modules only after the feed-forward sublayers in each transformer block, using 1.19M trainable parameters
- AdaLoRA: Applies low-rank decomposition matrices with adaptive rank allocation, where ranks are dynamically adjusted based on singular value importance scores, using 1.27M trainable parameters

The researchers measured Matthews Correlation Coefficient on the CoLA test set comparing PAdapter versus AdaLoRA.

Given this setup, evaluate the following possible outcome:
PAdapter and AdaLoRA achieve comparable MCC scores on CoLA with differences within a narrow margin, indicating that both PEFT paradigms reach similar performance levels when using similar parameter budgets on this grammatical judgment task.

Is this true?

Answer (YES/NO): YES